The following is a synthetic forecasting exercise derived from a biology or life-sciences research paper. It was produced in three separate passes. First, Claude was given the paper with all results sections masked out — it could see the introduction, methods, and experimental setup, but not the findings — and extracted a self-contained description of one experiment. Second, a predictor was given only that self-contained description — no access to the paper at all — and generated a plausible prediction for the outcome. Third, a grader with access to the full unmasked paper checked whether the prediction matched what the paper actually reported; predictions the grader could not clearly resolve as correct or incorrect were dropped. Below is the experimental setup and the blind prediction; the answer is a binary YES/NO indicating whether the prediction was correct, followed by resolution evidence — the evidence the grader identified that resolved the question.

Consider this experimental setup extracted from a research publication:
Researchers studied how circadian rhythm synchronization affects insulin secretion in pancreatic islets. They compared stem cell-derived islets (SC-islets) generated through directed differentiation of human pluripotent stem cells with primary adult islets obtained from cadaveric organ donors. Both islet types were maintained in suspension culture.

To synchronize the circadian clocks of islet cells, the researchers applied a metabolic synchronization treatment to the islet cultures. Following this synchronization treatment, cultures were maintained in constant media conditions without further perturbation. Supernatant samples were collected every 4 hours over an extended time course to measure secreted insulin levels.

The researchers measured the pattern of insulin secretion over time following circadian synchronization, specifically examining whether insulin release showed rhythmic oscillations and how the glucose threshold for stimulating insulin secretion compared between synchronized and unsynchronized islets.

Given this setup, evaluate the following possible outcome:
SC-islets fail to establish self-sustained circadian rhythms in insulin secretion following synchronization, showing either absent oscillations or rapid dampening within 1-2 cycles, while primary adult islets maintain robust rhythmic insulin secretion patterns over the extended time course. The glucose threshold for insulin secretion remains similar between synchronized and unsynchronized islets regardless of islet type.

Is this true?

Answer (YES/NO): NO